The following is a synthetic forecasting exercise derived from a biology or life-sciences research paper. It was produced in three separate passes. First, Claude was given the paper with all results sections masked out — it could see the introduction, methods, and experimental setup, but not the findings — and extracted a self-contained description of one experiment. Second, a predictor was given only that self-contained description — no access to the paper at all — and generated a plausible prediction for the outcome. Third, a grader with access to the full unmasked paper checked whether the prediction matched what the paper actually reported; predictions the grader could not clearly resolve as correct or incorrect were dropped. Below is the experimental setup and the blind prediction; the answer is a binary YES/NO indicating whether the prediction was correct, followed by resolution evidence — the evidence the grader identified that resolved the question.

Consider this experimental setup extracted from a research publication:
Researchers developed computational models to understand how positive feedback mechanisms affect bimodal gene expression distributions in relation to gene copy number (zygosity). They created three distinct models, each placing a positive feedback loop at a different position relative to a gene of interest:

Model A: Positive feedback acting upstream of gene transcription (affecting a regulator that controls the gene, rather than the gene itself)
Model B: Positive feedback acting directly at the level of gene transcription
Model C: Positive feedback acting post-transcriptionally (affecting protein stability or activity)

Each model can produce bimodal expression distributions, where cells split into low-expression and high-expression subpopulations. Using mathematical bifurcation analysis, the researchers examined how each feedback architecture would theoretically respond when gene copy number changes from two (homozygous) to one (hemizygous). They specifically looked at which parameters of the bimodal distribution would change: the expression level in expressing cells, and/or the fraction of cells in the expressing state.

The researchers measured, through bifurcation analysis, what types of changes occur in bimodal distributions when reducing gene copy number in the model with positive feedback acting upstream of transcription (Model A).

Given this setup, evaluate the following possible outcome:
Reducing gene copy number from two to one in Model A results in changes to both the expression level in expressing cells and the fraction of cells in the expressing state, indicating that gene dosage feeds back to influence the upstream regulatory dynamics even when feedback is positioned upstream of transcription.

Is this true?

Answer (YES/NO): NO